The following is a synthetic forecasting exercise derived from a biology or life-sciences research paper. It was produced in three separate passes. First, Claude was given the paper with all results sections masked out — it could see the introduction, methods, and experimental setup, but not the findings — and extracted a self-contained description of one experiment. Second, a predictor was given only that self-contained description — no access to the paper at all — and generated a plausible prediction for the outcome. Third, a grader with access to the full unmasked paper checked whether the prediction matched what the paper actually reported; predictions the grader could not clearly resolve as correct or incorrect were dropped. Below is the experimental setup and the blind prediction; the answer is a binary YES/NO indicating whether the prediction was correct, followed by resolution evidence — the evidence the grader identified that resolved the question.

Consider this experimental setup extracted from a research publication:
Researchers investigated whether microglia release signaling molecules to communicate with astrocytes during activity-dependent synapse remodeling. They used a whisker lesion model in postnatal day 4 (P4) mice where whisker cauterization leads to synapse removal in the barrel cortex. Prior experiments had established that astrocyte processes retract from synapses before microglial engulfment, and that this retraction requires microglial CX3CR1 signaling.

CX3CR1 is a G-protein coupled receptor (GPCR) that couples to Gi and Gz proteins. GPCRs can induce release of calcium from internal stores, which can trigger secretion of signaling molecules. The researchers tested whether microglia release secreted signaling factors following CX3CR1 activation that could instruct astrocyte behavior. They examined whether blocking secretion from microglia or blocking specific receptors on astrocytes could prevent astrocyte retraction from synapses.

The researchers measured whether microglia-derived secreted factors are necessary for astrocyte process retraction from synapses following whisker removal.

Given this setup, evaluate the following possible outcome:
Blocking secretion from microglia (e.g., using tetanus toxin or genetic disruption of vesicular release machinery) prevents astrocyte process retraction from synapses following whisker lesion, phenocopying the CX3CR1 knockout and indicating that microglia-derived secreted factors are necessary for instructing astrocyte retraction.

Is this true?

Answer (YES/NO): YES